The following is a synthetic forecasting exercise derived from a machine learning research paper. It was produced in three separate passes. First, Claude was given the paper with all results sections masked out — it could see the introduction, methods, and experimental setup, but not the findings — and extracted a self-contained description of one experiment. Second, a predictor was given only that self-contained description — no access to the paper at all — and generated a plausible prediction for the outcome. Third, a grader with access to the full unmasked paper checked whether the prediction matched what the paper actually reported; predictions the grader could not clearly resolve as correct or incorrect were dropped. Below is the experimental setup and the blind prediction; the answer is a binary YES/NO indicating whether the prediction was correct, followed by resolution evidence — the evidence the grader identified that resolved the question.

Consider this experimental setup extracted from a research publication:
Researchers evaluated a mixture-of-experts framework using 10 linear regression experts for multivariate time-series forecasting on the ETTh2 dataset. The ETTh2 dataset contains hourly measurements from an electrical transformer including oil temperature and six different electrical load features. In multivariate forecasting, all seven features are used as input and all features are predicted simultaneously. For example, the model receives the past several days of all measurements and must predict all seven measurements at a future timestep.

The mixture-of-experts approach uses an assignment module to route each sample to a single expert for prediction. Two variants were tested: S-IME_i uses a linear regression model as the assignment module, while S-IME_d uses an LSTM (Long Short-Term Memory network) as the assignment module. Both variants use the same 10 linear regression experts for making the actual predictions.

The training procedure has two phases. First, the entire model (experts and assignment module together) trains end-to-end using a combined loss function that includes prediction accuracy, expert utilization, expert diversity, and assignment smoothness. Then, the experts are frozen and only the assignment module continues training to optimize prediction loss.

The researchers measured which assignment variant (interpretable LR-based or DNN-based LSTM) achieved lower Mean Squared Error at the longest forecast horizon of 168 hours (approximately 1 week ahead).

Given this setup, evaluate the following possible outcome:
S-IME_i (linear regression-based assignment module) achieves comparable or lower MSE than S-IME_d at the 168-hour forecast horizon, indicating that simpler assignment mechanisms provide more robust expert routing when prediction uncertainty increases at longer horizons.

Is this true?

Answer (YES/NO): YES